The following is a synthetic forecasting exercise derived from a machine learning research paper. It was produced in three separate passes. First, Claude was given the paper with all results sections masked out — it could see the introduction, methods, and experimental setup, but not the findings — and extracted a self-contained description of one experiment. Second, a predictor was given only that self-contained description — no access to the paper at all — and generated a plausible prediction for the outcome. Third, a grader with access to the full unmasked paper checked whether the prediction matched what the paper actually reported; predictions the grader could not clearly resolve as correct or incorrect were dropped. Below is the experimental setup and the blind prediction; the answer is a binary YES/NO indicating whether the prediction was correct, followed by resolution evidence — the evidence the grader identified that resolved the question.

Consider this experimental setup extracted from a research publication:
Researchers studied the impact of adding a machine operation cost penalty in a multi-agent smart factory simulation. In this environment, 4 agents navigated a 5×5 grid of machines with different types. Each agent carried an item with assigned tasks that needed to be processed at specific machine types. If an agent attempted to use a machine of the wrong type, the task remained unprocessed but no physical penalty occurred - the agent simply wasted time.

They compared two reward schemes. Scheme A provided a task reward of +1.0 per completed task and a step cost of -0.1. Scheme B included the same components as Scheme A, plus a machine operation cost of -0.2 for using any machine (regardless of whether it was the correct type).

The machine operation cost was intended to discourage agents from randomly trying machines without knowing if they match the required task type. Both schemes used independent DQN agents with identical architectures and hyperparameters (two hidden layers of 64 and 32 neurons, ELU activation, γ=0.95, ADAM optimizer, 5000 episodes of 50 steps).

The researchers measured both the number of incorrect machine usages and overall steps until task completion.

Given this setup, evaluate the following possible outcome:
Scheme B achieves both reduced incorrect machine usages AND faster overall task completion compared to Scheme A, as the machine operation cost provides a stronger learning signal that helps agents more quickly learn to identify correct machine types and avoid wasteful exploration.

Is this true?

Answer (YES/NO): NO